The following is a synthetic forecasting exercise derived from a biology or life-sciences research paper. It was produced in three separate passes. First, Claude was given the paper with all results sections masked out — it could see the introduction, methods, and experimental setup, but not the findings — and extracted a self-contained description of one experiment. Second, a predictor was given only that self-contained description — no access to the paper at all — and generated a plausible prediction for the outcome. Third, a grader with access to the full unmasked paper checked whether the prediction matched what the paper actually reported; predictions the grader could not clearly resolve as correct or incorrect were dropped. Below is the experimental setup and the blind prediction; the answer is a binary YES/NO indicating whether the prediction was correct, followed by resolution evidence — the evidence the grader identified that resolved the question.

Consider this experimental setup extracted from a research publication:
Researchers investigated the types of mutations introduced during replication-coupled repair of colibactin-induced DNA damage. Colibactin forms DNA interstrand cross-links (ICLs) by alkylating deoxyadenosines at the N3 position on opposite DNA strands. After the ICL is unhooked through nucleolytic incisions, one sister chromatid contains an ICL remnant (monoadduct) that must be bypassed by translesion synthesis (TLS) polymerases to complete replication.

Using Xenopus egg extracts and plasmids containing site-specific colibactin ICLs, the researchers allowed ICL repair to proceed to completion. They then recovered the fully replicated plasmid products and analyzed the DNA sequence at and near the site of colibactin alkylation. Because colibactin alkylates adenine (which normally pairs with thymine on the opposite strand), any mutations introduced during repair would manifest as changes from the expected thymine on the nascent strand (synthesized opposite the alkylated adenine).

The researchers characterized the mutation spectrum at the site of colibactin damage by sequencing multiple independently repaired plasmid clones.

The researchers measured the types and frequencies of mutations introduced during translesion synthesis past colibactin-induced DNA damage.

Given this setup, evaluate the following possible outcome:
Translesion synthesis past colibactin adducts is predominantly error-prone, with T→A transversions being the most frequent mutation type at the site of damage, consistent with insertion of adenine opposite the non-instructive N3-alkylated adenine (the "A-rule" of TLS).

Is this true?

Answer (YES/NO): NO